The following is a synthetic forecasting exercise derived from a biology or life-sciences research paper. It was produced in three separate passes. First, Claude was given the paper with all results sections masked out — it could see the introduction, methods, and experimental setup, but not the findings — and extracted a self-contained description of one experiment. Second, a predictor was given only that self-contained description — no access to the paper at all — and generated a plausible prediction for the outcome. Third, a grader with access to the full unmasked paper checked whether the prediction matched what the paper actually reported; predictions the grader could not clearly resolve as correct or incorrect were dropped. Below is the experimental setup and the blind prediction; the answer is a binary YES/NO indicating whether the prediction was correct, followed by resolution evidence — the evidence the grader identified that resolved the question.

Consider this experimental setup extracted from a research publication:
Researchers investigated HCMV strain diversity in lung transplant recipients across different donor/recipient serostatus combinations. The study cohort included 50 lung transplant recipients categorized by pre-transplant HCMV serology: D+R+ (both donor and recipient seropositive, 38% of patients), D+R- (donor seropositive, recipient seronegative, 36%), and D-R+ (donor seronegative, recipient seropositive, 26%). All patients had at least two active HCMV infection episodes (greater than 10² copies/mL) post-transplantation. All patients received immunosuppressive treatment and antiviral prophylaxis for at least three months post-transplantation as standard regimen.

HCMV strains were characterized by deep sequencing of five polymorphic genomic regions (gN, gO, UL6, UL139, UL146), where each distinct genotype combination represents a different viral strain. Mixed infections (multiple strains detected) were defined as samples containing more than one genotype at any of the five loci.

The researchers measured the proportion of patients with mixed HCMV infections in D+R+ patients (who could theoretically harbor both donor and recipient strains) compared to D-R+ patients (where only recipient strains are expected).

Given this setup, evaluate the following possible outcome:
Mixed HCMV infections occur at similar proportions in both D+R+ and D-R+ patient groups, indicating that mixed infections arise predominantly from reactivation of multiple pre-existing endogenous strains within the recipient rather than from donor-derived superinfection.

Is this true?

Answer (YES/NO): NO